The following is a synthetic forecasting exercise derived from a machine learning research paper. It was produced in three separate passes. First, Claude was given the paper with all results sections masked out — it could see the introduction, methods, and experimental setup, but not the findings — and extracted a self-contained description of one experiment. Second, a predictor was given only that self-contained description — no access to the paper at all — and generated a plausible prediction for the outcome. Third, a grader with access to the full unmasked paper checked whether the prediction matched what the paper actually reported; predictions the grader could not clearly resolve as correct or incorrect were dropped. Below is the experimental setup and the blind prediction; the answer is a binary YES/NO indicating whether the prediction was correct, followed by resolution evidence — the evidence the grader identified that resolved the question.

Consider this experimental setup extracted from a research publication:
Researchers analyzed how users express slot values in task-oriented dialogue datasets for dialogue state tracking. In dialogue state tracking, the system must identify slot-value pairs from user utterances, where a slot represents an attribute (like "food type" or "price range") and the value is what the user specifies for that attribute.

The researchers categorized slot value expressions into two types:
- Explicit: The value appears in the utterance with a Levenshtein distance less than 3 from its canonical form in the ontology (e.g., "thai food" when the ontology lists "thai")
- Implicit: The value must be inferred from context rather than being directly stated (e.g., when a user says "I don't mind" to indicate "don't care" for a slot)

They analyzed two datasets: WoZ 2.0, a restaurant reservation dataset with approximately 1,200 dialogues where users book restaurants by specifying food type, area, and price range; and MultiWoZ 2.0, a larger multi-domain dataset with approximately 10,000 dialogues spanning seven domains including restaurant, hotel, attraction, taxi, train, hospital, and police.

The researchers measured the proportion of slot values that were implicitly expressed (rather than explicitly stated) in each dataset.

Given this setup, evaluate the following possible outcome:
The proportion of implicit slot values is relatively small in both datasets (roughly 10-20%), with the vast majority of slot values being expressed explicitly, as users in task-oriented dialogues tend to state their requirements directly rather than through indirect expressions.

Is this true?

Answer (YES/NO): YES